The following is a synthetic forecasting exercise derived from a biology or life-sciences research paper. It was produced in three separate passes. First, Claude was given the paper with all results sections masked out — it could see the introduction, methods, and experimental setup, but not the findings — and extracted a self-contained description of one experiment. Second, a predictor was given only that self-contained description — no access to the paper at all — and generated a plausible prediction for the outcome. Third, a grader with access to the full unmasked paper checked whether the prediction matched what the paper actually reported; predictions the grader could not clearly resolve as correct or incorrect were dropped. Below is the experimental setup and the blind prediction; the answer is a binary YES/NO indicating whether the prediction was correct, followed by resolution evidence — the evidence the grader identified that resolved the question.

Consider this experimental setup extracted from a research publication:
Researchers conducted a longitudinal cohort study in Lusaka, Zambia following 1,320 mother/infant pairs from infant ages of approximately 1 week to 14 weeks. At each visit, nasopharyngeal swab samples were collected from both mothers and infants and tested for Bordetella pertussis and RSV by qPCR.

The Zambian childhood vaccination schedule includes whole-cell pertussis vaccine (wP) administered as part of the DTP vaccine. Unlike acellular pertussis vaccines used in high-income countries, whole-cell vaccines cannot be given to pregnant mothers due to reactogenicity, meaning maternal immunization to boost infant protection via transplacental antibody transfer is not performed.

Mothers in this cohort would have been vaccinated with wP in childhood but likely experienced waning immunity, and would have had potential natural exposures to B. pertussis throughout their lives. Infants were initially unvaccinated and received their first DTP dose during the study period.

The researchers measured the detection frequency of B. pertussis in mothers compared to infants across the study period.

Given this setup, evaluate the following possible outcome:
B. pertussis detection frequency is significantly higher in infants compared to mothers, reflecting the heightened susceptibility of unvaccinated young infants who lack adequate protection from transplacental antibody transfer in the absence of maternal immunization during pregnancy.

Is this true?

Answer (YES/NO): NO